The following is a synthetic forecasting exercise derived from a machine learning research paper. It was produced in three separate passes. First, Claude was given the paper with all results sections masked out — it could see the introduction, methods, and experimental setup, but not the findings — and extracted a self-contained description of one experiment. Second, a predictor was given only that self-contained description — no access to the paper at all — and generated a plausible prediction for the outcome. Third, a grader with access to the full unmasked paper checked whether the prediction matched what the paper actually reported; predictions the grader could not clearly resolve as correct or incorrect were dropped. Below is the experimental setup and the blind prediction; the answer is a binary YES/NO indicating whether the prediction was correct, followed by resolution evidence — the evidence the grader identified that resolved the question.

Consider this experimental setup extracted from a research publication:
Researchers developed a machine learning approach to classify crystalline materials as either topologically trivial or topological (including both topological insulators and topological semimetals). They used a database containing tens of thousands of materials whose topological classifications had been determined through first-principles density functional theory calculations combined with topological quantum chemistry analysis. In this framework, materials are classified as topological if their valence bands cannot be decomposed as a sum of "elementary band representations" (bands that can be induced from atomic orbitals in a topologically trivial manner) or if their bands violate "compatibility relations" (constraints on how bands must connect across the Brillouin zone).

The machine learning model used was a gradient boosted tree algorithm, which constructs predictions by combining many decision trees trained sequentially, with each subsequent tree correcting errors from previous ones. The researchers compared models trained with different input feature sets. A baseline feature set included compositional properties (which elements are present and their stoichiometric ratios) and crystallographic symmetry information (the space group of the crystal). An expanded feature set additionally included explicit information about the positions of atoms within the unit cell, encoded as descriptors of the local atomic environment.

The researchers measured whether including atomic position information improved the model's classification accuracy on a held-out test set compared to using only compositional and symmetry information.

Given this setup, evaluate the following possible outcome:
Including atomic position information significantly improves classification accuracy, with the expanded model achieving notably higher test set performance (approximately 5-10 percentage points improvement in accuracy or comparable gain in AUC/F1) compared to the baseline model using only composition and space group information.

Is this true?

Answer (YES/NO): NO